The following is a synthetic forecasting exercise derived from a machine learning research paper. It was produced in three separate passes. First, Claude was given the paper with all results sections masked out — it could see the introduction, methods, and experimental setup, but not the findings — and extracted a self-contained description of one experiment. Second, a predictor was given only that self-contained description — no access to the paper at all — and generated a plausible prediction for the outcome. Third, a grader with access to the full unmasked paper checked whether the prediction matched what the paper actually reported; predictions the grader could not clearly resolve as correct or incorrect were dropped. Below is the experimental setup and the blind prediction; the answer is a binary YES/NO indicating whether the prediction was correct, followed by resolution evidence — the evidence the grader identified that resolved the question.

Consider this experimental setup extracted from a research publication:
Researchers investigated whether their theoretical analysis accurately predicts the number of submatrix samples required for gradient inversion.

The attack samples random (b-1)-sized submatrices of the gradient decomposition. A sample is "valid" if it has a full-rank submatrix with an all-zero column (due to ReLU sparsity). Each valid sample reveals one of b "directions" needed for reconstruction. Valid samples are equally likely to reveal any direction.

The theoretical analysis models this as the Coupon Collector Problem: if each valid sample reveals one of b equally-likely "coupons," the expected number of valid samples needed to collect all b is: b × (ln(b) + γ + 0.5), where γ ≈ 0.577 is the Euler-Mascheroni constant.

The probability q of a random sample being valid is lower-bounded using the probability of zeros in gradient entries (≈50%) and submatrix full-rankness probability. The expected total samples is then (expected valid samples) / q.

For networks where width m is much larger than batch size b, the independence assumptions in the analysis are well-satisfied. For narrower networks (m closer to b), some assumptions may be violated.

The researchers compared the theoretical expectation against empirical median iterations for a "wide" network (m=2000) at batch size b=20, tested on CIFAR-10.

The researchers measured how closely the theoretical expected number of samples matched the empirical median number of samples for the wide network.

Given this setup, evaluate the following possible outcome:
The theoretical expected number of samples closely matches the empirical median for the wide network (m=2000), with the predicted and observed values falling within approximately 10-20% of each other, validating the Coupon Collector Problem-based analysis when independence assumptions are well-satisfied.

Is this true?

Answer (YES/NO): YES